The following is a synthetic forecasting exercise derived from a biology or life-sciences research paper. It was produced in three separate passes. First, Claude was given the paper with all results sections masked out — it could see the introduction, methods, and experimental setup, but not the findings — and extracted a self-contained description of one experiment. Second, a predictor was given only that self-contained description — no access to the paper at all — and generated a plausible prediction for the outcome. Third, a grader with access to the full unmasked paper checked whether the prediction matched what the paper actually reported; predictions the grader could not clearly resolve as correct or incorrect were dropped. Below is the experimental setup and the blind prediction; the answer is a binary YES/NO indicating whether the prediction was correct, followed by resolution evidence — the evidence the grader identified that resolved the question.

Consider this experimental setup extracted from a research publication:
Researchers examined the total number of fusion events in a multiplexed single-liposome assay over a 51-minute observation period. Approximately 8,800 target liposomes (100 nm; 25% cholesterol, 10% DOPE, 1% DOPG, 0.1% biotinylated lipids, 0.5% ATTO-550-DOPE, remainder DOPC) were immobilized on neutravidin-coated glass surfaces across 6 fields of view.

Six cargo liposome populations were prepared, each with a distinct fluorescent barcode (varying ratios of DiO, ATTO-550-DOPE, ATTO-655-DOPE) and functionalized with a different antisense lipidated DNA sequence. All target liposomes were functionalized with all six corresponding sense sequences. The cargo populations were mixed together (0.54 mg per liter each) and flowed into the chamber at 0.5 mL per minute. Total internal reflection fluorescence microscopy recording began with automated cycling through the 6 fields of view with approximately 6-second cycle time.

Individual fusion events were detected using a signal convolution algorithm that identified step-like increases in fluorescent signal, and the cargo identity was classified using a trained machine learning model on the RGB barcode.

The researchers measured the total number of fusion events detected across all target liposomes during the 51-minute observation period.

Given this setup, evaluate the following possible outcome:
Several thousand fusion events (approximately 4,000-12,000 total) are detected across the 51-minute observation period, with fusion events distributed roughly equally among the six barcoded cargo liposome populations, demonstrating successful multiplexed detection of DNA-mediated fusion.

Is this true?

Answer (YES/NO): NO